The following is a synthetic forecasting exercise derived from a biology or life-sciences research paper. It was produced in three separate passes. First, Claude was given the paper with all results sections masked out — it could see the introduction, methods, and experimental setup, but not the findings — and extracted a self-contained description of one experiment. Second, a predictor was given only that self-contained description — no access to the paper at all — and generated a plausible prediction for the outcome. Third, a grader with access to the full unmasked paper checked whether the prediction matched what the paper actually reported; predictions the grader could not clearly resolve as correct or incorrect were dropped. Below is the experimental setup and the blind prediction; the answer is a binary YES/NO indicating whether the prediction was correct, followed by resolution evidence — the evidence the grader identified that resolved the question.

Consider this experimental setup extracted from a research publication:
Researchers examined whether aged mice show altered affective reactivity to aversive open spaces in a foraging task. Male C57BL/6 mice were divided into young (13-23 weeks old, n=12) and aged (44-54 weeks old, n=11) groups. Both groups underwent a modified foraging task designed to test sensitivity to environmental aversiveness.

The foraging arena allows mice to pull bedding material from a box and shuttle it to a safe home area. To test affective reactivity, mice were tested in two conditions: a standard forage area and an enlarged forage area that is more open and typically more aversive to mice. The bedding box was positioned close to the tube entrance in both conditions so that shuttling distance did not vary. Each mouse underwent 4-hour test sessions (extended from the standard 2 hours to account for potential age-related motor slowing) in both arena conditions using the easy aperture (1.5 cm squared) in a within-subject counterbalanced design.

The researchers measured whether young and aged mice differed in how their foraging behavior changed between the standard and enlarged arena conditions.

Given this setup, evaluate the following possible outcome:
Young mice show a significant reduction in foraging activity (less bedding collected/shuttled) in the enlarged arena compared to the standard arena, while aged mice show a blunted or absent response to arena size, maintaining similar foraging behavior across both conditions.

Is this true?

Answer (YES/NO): NO